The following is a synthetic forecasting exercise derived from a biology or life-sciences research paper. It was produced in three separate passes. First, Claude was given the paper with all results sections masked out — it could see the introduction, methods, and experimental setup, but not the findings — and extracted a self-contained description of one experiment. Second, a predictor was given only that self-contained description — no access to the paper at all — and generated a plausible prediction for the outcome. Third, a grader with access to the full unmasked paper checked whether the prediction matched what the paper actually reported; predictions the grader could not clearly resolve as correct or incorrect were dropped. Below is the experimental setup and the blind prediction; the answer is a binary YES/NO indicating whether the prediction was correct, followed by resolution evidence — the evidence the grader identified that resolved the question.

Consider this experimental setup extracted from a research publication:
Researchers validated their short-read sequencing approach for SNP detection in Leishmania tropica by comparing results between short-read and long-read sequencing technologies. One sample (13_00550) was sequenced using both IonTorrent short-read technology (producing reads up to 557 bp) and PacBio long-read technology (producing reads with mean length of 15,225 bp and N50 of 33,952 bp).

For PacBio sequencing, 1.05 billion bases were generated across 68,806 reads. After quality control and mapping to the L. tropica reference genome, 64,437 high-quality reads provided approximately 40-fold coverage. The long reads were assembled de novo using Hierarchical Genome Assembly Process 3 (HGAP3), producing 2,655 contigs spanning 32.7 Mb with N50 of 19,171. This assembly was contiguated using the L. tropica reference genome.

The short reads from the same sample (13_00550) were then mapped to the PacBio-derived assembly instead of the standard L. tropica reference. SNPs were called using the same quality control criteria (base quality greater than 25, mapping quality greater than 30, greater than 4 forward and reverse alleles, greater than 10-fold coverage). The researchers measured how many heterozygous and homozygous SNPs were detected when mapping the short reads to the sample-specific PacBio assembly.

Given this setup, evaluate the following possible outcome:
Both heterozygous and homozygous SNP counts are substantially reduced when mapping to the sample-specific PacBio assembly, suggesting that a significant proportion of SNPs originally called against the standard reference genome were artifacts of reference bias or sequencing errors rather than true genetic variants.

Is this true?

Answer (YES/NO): NO